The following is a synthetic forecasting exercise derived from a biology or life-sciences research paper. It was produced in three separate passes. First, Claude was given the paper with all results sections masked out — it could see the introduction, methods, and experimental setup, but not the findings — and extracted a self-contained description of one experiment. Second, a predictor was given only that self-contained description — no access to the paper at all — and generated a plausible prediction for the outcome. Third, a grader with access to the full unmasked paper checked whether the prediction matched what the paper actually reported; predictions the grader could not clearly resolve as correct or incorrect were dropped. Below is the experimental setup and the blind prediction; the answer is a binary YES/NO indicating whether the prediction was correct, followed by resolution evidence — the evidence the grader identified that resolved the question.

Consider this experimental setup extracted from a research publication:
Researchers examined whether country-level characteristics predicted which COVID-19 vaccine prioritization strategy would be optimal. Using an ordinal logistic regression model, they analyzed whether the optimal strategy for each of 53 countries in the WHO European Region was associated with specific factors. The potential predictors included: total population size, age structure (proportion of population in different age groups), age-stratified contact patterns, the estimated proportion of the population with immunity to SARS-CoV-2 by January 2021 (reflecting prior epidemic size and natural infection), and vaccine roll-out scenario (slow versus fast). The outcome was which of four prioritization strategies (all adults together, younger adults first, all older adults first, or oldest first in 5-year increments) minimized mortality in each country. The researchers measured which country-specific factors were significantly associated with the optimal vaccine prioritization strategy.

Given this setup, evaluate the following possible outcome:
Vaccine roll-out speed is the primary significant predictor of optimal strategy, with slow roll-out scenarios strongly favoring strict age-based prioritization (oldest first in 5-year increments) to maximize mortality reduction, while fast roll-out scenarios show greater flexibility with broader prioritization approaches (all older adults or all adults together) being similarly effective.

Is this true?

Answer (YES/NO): NO